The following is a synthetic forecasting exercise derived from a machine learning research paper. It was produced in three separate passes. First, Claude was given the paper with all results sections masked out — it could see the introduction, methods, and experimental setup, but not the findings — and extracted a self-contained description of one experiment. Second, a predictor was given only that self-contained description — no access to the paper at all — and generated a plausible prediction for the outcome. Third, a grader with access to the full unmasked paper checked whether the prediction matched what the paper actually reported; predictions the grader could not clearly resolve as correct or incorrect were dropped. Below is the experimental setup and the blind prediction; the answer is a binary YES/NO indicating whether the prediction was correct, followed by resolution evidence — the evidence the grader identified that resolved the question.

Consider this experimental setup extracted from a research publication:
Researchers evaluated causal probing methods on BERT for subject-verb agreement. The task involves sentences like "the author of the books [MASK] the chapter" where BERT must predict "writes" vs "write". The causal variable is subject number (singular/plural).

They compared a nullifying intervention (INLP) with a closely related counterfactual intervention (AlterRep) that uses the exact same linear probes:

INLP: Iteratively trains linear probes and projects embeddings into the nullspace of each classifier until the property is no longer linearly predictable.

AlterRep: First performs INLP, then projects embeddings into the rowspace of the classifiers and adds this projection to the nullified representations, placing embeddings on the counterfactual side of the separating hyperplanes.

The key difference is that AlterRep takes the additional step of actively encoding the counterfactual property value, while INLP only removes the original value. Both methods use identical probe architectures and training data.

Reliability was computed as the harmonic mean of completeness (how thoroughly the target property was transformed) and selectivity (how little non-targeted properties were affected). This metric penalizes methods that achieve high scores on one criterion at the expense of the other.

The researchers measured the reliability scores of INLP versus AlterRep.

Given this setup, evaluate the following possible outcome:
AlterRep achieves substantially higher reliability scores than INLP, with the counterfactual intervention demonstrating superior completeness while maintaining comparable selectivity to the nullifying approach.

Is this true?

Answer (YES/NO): YES